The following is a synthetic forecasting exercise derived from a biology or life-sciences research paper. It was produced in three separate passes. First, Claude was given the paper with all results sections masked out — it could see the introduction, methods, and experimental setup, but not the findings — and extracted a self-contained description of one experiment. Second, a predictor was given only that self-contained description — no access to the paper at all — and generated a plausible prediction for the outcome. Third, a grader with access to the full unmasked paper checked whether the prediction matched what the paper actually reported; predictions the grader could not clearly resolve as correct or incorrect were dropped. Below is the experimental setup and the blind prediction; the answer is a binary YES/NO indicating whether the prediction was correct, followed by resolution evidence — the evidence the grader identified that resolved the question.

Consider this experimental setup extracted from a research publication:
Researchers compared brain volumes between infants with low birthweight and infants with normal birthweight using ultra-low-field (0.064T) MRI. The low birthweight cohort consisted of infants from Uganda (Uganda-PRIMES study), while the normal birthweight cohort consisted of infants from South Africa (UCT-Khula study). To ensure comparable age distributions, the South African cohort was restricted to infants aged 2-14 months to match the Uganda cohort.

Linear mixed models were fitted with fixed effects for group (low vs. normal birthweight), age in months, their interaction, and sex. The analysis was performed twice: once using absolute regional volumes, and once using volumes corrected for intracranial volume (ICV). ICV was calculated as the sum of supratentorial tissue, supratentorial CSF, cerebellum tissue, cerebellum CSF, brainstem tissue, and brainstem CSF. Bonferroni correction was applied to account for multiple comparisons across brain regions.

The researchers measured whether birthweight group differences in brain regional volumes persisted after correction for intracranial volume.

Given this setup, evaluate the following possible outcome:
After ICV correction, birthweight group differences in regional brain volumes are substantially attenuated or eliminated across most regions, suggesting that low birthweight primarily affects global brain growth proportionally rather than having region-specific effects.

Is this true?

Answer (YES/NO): NO